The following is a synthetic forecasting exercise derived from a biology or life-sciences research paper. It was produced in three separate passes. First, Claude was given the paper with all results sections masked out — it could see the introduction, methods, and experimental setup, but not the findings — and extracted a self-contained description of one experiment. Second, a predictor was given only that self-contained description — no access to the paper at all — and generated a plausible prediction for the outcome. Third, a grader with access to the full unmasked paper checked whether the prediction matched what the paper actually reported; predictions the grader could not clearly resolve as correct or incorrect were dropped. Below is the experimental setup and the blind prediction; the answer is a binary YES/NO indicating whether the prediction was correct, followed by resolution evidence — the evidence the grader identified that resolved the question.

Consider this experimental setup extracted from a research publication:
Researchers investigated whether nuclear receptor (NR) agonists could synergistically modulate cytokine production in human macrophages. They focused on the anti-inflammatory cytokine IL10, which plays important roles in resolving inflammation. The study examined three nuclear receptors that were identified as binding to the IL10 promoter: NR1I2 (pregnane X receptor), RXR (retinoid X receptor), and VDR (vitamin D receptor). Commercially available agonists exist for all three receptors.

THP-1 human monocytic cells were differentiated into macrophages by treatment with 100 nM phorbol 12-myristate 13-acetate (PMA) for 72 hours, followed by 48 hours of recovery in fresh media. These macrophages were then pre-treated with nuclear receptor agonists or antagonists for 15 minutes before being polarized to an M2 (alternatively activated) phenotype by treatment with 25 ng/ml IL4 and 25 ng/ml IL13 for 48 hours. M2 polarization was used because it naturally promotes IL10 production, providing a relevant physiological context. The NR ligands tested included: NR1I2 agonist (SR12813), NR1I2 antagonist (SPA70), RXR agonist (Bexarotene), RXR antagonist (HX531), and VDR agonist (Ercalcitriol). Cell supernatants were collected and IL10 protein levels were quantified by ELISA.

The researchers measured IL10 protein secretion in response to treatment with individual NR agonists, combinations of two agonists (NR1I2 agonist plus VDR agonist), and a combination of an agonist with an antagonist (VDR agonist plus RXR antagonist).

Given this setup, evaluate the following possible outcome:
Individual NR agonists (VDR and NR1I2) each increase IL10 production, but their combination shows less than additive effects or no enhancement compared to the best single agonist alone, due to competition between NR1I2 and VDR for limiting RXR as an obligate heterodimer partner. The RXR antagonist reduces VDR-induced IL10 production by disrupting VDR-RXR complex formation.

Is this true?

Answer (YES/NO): NO